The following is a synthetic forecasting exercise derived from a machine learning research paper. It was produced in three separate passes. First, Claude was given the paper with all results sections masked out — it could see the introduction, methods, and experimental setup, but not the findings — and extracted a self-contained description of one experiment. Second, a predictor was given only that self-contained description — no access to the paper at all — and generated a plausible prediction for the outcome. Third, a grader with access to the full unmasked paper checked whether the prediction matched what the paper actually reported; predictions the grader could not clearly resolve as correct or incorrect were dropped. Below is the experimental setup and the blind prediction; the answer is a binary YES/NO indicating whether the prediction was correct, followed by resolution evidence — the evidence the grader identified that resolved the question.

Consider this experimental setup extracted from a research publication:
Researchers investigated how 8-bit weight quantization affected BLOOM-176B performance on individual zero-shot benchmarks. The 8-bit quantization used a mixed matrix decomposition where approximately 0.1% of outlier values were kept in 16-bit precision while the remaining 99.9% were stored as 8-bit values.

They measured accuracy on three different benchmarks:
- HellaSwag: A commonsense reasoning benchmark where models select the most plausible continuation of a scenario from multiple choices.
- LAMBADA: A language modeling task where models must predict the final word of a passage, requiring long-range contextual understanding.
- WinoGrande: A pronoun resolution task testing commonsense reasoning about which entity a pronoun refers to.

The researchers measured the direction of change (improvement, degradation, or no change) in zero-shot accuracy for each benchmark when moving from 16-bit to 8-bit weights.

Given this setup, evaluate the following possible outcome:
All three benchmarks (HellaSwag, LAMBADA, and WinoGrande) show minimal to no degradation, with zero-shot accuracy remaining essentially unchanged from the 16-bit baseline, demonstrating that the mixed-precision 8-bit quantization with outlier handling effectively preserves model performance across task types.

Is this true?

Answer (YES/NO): YES